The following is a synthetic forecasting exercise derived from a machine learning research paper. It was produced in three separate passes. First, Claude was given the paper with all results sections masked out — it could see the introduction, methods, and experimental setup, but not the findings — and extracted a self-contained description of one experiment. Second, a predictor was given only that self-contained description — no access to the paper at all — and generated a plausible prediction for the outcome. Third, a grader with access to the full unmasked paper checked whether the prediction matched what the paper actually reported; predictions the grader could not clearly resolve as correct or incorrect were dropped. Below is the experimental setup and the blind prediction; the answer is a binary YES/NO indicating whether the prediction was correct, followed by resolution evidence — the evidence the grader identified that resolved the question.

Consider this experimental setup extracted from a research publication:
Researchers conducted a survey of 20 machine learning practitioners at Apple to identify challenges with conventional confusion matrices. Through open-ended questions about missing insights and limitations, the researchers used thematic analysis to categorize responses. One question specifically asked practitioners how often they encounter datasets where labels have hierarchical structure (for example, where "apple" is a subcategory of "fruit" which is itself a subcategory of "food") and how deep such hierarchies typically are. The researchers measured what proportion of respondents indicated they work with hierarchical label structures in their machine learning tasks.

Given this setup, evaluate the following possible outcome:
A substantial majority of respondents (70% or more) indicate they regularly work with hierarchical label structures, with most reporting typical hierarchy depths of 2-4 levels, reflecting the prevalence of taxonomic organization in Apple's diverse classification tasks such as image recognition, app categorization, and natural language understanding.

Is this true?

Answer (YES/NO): NO